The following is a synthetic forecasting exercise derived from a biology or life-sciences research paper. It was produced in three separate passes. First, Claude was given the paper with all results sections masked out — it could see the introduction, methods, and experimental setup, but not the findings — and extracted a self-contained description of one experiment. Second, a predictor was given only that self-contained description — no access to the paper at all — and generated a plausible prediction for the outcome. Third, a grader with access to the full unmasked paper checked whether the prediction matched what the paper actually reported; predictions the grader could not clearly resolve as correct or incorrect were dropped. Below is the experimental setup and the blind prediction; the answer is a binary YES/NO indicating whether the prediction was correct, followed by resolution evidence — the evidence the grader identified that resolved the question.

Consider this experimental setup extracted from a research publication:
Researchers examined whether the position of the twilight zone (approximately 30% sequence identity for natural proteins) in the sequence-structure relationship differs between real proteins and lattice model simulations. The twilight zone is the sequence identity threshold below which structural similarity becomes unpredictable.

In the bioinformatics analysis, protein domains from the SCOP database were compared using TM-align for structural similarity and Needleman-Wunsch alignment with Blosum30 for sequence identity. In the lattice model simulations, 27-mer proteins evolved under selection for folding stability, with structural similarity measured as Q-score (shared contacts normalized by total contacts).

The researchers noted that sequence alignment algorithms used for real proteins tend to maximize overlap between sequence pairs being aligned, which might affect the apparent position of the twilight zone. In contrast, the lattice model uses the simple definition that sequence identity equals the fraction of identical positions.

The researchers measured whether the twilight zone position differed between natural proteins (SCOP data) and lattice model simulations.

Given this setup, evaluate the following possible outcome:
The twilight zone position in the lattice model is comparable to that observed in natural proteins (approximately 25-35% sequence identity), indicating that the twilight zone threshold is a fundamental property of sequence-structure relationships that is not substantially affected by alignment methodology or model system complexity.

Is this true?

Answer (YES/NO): YES